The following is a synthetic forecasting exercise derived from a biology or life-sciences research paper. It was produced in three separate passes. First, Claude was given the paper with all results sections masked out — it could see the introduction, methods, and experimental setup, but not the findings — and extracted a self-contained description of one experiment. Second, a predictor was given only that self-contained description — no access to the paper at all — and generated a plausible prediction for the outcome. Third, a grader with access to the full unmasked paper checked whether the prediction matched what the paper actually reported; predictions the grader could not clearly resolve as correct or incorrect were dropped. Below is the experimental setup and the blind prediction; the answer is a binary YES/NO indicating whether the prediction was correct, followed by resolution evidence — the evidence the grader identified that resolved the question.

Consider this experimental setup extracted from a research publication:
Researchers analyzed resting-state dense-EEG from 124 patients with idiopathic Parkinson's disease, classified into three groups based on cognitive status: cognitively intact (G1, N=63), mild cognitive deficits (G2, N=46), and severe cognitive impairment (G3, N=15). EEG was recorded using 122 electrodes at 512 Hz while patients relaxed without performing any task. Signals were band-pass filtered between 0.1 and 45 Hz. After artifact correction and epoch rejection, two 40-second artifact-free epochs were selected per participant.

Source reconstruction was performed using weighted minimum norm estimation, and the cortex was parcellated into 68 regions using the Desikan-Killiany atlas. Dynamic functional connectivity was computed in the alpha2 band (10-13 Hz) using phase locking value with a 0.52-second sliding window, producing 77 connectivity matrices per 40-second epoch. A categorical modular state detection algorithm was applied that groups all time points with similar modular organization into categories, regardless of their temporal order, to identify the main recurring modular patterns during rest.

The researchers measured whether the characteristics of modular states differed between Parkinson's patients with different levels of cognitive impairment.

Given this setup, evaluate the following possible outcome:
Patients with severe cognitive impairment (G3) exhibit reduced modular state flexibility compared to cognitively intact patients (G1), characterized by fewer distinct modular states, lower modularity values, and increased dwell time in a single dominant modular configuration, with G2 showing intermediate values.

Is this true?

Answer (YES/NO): NO